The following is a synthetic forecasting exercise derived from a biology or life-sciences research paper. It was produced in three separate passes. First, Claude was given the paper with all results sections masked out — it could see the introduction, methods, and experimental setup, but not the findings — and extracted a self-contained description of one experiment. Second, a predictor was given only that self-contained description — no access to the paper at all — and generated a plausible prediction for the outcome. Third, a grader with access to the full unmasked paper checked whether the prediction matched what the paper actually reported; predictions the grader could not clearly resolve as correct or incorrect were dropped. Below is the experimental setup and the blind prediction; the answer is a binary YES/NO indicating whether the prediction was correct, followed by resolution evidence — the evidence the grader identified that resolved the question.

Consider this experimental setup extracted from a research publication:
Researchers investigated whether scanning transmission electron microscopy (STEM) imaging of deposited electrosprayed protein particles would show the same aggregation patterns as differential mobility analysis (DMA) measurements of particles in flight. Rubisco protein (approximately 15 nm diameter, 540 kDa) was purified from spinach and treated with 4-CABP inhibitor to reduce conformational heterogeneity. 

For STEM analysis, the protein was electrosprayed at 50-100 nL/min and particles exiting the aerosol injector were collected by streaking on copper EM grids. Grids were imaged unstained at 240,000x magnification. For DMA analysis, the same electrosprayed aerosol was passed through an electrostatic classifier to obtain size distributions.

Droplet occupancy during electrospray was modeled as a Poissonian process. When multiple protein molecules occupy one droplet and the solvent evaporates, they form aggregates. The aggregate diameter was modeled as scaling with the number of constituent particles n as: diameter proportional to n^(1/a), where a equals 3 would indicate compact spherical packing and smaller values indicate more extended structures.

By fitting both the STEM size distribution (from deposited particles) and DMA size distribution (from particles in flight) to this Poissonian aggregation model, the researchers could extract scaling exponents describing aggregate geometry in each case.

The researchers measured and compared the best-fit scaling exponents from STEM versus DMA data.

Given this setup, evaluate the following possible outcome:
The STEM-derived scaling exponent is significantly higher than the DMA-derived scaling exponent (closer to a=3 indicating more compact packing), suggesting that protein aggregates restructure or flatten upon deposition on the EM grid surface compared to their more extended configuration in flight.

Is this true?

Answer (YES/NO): NO